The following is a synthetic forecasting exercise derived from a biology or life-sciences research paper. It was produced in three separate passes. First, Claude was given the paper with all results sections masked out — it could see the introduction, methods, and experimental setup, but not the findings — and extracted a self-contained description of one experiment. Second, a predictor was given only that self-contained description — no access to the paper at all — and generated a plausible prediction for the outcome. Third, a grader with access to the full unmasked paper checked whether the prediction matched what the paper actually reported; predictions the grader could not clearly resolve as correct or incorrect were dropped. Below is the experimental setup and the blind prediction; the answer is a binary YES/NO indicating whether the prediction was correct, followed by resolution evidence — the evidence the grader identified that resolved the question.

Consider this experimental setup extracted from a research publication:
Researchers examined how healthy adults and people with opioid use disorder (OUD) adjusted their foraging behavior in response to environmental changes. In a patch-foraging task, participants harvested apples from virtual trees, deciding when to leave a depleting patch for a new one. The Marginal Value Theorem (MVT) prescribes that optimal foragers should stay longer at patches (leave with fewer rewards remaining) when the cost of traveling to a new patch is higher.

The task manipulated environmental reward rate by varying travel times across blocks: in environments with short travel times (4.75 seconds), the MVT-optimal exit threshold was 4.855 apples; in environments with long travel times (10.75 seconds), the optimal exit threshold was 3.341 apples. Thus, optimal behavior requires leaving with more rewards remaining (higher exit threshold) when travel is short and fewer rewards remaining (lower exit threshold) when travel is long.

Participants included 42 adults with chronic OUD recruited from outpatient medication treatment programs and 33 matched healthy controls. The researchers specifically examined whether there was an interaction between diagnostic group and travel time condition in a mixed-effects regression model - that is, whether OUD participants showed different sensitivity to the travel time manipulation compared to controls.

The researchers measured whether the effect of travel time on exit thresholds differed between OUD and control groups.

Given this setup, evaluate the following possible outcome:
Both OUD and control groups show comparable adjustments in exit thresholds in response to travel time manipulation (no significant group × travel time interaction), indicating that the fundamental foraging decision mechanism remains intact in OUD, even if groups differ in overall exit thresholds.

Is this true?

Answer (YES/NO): YES